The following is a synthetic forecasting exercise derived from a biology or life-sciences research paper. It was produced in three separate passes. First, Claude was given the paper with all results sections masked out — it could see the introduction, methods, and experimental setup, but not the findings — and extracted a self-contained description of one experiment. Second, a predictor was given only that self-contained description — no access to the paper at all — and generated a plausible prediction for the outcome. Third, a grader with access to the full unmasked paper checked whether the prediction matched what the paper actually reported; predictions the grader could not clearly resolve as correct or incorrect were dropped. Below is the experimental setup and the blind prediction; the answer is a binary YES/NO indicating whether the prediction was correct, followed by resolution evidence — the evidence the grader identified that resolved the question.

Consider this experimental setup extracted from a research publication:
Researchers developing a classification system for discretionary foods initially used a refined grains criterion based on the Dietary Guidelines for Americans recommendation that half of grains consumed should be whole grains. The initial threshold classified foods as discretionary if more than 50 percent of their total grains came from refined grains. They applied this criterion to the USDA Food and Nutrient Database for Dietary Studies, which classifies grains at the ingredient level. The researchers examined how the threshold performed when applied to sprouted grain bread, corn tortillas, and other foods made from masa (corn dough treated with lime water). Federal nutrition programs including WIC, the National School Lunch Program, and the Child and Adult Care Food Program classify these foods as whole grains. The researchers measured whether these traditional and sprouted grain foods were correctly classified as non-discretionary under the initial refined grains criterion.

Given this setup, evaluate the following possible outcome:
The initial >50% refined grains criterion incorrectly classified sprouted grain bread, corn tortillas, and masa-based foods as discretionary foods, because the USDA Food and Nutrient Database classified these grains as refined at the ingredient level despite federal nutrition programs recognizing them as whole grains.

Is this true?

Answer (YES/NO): YES